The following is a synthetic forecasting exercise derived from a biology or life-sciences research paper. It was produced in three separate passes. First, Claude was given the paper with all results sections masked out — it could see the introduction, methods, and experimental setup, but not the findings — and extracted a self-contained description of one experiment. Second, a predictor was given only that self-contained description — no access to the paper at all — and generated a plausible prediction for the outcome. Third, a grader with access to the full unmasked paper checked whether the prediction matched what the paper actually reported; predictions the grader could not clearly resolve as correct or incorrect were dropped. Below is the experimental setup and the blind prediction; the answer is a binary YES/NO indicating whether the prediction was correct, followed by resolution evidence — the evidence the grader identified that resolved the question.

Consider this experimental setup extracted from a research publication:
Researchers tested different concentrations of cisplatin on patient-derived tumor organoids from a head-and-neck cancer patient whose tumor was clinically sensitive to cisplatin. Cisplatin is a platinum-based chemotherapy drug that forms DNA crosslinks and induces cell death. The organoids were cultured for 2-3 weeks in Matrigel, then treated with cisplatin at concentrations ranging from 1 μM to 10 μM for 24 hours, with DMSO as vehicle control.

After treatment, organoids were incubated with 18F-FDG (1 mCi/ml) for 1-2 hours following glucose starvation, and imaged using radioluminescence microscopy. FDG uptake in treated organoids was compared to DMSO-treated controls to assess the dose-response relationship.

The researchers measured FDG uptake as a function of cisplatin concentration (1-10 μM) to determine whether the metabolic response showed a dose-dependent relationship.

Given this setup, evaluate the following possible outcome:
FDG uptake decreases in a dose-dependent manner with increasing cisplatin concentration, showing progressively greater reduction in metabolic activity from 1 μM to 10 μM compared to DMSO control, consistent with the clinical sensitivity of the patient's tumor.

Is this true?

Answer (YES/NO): YES